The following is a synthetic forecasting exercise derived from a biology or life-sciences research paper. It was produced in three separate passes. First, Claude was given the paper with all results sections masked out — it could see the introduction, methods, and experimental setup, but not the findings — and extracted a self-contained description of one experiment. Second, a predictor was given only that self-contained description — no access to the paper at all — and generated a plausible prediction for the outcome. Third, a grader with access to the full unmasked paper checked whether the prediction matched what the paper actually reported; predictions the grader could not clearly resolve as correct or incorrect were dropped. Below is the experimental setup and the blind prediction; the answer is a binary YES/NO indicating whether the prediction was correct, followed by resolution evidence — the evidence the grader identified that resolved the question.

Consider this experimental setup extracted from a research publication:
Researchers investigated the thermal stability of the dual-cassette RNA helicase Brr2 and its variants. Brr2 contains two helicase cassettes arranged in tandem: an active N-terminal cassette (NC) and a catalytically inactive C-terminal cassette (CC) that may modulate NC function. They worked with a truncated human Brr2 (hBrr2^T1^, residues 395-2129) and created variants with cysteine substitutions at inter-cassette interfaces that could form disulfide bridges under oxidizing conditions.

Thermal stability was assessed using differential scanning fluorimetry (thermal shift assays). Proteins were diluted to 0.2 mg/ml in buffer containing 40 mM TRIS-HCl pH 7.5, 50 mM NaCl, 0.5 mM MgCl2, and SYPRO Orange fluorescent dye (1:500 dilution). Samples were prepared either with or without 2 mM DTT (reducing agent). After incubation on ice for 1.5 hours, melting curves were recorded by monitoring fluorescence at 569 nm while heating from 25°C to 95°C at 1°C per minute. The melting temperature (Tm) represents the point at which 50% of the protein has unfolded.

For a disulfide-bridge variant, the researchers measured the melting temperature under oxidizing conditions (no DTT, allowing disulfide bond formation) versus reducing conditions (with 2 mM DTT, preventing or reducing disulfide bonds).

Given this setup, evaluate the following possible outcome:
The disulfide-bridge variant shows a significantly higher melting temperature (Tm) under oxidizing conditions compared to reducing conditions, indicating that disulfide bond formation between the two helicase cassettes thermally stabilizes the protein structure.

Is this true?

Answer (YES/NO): YES